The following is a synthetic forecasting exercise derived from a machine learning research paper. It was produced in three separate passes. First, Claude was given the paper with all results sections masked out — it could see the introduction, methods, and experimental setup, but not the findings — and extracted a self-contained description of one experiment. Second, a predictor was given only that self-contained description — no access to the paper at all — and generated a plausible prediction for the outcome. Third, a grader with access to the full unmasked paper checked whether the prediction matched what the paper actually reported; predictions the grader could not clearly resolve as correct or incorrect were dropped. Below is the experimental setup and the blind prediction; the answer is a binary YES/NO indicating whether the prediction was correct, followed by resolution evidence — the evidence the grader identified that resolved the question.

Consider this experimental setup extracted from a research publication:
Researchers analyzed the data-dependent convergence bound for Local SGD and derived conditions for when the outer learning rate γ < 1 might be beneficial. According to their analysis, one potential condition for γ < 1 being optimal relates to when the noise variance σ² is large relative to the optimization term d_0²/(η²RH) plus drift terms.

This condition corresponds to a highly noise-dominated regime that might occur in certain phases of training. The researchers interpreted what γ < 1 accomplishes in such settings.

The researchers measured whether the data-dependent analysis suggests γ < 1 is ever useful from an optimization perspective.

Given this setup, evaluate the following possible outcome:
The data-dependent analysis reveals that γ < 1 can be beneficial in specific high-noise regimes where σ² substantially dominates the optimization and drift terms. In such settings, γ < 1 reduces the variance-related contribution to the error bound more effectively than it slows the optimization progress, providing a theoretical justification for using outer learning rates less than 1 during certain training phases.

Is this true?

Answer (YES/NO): YES